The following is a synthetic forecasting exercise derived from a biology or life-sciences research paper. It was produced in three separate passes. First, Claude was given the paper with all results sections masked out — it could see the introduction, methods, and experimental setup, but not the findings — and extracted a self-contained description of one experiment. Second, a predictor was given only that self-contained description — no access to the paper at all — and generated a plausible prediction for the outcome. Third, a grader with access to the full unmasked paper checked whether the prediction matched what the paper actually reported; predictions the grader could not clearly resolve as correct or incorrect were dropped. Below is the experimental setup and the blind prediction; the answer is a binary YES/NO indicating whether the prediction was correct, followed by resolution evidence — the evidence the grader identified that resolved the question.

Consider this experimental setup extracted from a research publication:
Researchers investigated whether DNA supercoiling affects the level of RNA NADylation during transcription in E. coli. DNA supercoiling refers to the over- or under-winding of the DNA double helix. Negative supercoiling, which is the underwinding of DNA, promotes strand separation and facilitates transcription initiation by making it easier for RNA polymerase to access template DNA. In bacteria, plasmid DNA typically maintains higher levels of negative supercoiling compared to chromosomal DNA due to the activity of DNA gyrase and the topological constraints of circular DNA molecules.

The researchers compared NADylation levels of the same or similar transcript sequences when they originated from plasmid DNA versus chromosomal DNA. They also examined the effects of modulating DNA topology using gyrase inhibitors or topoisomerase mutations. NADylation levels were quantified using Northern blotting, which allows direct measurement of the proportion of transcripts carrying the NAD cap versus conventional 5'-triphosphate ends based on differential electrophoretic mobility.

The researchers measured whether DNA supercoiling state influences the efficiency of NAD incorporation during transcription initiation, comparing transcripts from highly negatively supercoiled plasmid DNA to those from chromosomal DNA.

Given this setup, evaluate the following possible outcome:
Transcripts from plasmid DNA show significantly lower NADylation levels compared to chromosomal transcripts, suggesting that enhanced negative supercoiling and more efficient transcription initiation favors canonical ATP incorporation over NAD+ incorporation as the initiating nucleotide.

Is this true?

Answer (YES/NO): NO